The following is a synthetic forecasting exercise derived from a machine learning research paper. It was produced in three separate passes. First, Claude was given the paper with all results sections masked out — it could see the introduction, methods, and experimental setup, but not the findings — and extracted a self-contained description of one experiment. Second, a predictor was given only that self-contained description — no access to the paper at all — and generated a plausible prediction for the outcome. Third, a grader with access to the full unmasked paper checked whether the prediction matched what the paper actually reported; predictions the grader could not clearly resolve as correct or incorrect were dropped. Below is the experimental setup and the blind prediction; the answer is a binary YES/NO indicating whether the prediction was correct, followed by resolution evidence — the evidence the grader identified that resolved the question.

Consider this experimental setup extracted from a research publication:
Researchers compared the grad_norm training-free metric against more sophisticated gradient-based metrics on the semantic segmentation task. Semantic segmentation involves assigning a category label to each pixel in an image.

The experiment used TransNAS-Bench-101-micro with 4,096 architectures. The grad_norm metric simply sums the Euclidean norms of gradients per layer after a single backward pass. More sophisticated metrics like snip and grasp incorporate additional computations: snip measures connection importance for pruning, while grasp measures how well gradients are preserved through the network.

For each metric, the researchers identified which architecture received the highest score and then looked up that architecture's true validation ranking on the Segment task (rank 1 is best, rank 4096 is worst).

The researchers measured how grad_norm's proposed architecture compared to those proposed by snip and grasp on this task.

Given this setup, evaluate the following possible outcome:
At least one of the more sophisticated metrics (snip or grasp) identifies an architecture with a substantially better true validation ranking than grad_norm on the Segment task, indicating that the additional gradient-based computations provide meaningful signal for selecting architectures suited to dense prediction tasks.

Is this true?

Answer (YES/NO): NO